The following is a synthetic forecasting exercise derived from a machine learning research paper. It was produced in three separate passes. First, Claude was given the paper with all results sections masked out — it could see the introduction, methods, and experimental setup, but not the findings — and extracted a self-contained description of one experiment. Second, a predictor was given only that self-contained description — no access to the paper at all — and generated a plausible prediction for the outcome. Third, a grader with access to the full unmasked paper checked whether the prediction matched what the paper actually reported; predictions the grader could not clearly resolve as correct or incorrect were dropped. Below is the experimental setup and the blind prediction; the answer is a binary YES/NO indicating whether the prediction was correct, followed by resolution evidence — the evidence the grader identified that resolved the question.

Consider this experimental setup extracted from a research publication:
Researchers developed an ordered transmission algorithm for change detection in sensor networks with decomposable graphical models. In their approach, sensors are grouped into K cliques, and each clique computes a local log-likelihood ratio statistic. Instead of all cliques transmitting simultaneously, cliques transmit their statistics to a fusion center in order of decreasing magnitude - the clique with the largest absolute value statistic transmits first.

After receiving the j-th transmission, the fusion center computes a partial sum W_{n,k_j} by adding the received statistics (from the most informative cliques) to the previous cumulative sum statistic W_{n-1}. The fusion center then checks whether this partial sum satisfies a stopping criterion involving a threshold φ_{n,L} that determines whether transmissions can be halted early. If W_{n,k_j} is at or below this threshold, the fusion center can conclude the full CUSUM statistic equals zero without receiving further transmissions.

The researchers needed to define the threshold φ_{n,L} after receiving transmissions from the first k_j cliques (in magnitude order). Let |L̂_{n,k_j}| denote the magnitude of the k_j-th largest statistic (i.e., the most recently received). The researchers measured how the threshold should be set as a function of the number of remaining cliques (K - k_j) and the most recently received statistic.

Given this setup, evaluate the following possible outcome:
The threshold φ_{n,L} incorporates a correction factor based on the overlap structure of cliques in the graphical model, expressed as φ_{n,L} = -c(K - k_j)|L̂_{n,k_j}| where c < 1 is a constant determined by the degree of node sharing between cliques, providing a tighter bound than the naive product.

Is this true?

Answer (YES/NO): NO